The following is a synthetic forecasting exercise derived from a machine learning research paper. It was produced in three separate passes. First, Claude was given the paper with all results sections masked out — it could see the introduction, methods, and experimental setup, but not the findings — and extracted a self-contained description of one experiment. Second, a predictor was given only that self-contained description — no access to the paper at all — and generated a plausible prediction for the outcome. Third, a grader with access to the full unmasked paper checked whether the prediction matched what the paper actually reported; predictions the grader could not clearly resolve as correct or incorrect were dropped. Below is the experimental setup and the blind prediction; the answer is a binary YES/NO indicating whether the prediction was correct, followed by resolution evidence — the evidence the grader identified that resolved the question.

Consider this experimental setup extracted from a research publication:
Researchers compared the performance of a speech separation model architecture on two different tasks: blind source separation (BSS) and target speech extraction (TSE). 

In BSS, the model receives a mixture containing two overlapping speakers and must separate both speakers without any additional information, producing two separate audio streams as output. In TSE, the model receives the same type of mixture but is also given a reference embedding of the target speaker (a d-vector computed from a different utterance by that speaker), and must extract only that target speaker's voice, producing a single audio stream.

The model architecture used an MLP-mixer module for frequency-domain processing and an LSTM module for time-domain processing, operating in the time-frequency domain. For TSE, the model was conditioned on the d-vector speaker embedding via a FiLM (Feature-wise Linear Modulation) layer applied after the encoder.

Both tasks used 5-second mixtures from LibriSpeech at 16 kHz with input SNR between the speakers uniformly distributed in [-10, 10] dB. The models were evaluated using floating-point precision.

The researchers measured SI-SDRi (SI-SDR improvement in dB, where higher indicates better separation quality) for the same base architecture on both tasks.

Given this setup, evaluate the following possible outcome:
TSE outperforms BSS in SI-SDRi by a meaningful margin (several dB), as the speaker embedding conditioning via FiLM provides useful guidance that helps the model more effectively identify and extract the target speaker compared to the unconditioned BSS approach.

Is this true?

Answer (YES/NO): NO